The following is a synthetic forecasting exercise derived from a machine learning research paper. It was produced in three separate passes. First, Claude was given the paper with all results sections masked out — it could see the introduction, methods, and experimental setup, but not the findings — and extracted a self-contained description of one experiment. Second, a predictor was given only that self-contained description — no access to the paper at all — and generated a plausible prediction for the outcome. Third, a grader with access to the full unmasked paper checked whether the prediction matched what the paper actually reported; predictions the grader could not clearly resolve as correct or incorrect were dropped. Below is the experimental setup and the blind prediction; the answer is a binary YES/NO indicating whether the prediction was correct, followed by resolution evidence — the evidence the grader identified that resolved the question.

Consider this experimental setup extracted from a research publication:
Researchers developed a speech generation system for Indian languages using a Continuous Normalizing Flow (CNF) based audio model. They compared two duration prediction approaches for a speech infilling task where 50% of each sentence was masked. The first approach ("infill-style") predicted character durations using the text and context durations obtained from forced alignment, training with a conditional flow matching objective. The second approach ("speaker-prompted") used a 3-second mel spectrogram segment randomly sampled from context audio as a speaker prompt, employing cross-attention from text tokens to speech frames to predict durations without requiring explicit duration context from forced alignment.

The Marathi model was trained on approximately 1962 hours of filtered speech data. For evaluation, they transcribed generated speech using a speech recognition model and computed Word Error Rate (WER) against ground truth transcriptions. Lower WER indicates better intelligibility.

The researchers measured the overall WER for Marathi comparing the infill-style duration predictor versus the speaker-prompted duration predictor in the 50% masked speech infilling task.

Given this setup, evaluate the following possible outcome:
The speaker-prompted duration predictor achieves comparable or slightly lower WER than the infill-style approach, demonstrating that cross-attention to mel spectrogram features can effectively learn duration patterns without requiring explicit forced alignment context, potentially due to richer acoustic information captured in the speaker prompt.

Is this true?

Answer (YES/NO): NO